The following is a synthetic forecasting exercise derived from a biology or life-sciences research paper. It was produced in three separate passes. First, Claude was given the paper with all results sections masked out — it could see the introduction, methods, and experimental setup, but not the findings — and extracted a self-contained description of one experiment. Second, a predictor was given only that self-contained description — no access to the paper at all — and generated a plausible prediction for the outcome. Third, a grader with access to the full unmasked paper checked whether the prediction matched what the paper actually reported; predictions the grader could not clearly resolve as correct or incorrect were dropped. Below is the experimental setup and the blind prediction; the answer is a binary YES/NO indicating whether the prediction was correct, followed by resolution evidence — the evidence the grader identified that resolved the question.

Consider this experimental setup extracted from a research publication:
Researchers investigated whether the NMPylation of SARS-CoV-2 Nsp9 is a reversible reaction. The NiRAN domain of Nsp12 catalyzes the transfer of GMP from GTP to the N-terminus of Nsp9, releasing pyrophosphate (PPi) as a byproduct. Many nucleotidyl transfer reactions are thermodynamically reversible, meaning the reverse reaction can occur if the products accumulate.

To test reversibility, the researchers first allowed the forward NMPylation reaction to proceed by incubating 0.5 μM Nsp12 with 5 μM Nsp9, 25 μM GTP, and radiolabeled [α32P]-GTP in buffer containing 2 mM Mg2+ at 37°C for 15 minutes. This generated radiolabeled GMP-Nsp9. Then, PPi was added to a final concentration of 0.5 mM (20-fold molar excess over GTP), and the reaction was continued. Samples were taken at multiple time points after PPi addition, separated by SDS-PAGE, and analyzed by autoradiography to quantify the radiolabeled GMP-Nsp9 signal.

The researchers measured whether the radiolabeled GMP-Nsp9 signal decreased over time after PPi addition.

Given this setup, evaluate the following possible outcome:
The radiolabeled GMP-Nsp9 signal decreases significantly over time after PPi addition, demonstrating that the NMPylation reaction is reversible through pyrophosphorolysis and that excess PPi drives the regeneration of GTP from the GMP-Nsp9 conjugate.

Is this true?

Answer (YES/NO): YES